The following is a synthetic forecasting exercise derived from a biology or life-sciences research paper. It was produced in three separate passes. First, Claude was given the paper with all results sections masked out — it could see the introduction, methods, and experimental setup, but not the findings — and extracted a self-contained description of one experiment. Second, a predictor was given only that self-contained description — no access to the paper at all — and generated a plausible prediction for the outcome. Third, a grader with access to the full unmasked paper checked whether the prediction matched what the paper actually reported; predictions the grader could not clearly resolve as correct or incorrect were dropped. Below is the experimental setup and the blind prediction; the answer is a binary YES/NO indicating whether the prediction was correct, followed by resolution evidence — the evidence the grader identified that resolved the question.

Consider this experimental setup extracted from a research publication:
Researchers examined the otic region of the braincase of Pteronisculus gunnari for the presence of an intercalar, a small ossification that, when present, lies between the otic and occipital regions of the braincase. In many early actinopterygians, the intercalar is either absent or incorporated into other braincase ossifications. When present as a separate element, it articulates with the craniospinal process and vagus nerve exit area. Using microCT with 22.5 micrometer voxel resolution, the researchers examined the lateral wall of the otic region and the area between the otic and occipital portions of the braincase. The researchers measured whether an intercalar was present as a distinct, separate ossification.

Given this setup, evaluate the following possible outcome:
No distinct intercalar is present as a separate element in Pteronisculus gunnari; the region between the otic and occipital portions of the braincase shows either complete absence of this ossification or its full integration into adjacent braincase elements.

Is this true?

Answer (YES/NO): NO